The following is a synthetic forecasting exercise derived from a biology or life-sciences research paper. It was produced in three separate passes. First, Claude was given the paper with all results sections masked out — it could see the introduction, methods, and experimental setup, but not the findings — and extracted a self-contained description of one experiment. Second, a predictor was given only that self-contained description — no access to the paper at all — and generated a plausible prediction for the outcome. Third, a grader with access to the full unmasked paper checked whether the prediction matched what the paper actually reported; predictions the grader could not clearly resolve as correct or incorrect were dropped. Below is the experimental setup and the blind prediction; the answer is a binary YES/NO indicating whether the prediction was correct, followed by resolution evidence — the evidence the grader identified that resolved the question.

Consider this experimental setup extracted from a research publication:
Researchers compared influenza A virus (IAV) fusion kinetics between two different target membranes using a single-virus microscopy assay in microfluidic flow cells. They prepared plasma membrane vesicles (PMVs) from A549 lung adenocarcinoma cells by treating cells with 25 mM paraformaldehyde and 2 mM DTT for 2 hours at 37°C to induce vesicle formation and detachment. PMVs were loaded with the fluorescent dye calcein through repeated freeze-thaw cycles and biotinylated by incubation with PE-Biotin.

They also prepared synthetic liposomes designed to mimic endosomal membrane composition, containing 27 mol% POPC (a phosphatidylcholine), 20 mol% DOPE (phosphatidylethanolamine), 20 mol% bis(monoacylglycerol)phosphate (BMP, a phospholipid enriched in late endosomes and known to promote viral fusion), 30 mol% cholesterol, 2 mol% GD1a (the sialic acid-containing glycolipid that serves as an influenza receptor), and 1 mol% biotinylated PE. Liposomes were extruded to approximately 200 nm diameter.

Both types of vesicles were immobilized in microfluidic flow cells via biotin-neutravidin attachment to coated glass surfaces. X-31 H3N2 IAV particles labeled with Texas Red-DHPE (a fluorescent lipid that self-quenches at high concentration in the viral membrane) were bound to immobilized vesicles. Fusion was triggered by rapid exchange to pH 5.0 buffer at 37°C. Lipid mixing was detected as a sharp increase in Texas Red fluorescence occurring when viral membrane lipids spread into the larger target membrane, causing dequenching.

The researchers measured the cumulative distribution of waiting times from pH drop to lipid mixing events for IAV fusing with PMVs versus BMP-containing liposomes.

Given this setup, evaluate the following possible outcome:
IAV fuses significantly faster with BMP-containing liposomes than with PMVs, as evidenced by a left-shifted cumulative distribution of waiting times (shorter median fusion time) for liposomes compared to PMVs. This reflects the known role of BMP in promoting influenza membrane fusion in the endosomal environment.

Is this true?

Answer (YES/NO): NO